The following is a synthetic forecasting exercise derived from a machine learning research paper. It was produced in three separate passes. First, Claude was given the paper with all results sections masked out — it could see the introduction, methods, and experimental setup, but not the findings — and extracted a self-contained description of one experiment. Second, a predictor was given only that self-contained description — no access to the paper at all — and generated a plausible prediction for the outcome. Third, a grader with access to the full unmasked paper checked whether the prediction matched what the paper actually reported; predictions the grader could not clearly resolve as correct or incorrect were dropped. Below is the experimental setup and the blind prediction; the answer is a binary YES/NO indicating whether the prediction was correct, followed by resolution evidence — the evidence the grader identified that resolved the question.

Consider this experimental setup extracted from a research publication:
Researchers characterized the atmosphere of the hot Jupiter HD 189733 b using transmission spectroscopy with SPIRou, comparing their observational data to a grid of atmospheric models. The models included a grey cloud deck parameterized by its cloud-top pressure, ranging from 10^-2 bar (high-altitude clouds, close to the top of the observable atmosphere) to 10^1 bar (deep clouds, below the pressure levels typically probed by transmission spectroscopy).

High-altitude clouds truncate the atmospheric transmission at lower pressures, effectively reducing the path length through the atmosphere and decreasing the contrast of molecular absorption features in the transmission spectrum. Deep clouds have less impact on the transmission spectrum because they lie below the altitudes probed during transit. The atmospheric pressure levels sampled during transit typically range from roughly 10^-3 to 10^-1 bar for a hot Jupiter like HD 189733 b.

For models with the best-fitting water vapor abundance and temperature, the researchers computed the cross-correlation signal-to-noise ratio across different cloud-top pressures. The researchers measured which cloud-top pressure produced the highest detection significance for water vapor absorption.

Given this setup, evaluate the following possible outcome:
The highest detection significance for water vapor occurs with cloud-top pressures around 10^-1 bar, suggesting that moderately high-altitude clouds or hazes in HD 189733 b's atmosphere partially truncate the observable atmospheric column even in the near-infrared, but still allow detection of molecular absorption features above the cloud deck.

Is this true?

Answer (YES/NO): NO